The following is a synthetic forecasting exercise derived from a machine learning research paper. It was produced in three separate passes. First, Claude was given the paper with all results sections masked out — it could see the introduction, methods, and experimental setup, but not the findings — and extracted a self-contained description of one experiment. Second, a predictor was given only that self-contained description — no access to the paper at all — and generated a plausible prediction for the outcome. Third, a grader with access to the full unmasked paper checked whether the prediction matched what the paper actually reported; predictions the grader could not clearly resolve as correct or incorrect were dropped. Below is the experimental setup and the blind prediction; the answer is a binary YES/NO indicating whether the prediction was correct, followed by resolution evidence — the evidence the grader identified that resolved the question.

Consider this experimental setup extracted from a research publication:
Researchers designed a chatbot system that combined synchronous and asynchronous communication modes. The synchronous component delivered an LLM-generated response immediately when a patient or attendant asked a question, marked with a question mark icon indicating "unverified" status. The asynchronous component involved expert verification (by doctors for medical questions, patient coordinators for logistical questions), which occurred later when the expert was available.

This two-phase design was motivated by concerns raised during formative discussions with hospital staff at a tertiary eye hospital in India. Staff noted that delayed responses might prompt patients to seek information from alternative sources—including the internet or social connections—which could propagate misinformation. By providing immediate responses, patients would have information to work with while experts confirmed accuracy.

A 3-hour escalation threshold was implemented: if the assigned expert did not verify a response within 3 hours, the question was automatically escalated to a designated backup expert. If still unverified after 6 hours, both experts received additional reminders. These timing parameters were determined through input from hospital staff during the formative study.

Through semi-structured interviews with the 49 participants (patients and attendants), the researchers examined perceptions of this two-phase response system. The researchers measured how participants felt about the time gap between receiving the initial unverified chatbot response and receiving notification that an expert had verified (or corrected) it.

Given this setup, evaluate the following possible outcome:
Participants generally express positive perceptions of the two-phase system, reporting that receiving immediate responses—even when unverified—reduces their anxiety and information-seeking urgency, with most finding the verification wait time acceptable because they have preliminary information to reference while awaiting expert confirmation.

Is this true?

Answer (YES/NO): NO